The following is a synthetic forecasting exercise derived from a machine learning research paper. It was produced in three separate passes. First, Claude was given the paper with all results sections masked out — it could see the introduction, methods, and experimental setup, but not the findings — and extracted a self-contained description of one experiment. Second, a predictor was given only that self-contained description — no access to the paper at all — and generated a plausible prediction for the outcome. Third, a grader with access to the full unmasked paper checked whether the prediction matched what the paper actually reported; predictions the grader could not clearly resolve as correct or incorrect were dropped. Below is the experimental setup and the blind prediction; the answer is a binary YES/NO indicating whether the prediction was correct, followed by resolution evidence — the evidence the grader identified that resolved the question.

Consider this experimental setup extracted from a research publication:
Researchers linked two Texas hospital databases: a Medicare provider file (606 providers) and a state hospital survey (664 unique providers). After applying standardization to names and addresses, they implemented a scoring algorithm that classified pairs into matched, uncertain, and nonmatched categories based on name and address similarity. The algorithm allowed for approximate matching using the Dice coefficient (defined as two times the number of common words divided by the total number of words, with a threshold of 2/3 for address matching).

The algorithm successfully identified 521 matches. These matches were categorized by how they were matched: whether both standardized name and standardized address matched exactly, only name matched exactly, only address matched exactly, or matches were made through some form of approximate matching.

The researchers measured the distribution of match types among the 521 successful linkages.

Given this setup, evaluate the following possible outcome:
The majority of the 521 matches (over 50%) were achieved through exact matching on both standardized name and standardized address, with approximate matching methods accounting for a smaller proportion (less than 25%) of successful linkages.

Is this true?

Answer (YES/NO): NO